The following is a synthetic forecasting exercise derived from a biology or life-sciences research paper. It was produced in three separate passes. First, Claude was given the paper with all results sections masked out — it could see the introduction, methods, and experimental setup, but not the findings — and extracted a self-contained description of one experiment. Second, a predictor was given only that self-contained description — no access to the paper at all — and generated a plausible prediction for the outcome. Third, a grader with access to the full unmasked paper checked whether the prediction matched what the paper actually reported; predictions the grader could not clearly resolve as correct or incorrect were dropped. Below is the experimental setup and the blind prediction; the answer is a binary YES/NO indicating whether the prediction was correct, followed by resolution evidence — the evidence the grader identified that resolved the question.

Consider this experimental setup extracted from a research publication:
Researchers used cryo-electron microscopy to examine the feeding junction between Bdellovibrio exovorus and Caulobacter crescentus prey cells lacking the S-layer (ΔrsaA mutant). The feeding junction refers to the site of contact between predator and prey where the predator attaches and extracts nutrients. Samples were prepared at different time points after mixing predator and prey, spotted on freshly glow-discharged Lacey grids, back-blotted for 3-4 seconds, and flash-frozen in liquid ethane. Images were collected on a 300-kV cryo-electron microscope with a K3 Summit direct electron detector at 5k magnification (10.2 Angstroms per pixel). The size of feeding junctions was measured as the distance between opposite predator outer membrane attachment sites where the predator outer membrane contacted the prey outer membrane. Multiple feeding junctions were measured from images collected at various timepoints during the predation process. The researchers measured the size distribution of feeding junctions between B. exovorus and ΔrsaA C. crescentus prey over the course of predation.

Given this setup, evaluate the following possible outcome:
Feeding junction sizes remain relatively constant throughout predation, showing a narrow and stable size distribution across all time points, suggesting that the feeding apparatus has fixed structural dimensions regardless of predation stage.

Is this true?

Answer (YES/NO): YES